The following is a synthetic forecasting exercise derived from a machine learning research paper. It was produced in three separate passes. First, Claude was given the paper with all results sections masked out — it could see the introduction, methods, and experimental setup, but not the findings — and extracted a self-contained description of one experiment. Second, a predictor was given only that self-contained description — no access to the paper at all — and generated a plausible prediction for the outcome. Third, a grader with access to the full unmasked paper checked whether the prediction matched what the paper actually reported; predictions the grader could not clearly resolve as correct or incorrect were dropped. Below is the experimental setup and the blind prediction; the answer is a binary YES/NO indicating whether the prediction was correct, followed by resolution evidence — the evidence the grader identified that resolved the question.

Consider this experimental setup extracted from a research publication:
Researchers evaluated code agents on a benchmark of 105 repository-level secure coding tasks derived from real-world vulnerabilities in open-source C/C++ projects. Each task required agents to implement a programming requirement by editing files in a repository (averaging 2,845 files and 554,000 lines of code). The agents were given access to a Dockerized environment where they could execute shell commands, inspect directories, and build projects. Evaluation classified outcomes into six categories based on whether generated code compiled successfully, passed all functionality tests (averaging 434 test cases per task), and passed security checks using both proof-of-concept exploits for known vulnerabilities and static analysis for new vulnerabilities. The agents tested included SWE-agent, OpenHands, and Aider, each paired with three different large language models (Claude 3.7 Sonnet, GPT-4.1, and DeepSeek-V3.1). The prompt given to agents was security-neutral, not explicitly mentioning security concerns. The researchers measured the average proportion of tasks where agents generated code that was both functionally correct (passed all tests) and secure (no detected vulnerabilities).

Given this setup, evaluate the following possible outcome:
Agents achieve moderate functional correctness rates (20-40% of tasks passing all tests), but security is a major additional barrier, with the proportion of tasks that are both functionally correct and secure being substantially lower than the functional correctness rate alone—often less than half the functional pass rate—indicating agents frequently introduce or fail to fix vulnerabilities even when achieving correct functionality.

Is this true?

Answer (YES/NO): YES